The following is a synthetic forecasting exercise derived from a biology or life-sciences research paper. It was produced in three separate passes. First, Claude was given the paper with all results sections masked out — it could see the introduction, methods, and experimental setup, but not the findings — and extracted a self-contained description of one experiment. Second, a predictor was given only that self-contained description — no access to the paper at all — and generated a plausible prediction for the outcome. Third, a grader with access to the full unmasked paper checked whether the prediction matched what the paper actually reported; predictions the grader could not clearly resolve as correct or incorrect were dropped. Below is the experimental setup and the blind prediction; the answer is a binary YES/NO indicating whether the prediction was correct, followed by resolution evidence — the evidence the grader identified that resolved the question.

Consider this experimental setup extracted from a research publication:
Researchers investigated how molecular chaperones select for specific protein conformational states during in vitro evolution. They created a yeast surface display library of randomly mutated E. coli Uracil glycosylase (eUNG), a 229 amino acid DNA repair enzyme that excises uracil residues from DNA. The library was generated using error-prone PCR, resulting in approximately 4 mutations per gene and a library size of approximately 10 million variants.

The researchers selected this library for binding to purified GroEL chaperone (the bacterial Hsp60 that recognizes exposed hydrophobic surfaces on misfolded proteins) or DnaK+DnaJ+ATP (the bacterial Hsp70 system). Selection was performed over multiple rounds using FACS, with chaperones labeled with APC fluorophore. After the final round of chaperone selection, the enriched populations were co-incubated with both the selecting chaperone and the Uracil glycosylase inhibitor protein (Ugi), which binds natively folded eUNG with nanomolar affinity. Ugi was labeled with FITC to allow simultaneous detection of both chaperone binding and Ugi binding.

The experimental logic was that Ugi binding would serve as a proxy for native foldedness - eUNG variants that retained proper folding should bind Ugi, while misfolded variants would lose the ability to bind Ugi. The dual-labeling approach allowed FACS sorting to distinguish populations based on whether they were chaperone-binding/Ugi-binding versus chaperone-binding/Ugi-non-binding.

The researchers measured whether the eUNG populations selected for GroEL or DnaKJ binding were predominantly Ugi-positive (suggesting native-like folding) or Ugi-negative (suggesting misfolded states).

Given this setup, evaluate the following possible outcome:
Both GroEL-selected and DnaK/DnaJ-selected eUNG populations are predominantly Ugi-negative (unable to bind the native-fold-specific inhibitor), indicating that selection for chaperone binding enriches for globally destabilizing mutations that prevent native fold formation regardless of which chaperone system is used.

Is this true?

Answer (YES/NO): YES